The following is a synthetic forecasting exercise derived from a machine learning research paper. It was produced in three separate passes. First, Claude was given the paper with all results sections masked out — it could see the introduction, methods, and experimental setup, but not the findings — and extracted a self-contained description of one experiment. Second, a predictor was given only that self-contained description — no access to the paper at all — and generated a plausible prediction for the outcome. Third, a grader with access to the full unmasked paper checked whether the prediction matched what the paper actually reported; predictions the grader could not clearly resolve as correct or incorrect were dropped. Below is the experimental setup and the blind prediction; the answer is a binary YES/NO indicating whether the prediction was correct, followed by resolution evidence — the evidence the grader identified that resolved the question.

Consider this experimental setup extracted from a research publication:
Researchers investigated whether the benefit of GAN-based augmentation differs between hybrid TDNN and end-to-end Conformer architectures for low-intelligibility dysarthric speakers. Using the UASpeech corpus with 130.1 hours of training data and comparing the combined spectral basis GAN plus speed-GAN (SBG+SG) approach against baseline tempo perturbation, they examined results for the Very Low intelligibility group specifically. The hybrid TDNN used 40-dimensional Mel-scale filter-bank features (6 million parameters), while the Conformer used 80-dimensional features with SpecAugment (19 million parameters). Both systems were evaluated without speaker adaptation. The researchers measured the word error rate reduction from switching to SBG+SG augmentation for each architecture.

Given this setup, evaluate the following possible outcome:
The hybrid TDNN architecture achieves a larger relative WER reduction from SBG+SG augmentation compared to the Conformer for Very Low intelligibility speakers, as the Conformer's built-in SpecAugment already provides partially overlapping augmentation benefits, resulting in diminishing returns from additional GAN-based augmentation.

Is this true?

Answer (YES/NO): NO